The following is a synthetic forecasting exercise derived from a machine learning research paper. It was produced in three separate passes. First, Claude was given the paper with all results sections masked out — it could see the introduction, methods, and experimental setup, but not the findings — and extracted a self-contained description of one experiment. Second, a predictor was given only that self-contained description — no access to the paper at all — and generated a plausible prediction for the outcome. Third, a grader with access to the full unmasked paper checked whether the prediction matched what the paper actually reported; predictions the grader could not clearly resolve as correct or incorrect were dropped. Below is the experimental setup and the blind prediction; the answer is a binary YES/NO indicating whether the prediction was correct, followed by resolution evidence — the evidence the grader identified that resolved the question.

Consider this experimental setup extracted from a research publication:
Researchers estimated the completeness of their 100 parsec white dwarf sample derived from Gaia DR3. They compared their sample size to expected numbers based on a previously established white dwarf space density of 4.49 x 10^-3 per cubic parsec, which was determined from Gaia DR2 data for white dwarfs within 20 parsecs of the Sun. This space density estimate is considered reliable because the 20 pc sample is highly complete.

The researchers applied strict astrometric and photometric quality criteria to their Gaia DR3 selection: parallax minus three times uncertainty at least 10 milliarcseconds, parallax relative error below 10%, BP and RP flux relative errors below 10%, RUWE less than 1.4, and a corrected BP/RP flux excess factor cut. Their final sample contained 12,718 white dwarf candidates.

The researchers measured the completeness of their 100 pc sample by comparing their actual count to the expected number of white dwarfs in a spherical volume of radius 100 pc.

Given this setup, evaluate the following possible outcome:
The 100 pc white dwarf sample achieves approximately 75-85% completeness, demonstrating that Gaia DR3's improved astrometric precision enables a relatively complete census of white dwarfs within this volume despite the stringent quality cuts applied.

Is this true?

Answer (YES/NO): NO